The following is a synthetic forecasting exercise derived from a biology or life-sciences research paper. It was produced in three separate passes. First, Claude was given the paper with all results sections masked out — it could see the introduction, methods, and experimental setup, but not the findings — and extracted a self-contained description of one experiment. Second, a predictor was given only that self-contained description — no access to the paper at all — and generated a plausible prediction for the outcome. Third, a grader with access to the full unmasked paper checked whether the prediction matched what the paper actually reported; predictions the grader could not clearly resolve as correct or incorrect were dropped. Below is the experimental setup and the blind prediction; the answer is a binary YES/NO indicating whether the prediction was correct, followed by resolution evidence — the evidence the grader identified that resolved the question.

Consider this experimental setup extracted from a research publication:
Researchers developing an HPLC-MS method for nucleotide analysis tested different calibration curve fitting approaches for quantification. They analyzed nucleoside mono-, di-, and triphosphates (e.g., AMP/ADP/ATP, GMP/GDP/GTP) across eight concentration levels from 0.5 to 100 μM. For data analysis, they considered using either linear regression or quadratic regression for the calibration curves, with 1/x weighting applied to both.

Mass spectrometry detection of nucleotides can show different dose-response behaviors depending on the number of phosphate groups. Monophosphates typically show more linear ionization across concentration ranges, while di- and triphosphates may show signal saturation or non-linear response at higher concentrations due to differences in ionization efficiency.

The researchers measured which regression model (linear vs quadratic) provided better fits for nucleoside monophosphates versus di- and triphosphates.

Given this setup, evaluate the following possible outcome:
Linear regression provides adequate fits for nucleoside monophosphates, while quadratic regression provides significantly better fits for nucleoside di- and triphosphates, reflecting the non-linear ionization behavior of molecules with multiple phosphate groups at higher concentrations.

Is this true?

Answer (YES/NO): YES